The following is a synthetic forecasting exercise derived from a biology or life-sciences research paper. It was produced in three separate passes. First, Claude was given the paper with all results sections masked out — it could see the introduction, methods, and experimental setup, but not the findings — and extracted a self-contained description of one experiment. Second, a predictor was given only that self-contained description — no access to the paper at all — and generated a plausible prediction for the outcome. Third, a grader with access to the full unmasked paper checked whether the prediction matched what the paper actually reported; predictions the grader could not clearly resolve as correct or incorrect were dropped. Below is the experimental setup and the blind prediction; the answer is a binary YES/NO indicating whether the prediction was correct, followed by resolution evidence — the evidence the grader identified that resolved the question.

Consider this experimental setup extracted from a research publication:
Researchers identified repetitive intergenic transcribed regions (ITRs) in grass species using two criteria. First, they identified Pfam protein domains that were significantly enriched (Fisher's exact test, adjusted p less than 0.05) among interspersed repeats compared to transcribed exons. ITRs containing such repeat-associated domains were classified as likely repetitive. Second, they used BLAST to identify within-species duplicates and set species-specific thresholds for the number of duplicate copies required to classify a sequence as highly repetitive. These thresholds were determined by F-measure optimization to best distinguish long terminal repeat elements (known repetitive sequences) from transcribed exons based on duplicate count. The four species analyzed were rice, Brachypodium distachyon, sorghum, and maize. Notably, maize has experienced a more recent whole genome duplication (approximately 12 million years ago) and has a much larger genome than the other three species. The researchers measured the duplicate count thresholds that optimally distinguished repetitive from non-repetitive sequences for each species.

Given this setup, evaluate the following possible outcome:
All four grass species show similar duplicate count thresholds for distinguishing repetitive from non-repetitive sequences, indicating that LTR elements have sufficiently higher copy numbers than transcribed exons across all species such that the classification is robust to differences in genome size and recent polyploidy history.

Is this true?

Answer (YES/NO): NO